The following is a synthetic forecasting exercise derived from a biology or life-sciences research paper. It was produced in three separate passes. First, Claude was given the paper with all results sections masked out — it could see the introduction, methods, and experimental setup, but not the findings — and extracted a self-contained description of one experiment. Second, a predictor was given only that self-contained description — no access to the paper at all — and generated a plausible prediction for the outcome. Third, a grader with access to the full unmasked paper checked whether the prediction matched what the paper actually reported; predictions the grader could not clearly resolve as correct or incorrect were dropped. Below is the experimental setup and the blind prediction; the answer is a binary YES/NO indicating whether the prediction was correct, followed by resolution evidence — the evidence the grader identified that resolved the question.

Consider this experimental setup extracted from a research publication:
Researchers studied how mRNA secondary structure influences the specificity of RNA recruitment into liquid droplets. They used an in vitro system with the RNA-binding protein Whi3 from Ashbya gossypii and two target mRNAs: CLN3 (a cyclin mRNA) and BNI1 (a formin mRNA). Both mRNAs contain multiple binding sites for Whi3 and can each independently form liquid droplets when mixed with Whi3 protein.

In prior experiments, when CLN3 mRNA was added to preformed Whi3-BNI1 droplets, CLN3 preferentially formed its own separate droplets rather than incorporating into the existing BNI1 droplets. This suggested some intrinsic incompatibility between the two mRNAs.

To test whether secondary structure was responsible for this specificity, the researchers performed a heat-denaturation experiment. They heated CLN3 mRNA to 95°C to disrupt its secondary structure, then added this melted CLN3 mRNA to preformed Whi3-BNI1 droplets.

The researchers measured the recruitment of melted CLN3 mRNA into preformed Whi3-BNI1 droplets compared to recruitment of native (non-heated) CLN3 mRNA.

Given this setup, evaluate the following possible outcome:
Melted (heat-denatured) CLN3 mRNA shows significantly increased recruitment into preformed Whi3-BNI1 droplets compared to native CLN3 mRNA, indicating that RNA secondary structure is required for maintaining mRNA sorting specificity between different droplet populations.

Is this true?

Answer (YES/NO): YES